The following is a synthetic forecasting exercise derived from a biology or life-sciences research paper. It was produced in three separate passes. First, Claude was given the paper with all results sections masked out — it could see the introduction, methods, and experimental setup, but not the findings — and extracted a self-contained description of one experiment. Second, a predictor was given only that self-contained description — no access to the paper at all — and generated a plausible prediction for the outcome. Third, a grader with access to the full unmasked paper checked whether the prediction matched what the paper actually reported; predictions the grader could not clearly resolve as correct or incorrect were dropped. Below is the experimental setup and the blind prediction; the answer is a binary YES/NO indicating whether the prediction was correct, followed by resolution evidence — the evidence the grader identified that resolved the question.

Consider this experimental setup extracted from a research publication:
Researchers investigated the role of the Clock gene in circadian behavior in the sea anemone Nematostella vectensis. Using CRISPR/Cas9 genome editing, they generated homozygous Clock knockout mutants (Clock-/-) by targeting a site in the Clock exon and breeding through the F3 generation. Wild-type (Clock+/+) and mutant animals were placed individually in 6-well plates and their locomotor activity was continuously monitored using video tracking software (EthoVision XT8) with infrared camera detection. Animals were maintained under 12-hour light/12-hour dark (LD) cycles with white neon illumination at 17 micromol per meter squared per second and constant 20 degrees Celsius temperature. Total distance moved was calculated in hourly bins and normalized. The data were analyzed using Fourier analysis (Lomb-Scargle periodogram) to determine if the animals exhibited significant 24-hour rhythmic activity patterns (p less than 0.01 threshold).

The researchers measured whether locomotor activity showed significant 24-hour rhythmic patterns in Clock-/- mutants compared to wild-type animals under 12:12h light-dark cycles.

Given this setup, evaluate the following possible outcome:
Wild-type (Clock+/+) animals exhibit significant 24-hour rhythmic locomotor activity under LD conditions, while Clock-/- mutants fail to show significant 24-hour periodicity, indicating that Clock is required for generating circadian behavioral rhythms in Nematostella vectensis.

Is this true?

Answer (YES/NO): NO